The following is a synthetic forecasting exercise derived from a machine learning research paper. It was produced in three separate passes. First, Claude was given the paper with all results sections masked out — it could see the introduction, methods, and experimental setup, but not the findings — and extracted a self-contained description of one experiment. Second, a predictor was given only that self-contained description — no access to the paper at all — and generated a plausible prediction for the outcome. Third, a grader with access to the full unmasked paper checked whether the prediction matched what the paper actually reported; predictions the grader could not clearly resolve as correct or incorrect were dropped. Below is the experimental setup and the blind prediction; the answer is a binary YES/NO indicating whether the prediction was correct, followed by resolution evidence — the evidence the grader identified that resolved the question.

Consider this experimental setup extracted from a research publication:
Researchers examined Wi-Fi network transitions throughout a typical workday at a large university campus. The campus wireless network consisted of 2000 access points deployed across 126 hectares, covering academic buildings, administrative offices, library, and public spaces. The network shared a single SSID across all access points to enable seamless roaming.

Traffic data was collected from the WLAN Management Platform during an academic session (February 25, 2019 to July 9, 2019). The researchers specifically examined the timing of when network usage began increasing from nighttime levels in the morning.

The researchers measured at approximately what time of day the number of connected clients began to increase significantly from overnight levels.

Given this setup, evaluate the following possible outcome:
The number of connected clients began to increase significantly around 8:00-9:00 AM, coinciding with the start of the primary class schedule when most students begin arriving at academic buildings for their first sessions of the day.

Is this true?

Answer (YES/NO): NO